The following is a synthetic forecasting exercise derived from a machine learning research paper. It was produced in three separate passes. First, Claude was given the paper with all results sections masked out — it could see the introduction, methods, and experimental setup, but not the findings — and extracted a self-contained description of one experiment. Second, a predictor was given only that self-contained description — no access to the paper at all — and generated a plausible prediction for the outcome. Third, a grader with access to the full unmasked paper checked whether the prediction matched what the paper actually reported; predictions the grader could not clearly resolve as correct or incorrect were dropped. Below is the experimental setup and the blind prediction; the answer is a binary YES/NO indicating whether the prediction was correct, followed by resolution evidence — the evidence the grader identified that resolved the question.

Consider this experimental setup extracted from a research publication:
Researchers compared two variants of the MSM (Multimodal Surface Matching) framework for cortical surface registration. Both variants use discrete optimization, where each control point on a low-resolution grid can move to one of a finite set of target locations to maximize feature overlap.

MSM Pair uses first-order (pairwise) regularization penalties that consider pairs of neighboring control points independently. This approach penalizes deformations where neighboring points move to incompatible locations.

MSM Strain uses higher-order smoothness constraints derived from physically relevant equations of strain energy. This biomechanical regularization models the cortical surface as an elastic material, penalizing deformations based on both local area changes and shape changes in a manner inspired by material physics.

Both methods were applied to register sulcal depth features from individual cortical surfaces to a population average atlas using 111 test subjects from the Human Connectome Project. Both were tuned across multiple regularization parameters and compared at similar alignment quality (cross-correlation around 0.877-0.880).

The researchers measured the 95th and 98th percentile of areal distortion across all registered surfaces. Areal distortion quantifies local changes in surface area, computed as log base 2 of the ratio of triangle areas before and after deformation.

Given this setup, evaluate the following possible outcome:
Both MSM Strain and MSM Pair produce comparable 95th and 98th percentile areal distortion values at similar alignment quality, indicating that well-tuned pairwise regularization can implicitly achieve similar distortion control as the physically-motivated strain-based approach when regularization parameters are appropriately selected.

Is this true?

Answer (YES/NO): NO